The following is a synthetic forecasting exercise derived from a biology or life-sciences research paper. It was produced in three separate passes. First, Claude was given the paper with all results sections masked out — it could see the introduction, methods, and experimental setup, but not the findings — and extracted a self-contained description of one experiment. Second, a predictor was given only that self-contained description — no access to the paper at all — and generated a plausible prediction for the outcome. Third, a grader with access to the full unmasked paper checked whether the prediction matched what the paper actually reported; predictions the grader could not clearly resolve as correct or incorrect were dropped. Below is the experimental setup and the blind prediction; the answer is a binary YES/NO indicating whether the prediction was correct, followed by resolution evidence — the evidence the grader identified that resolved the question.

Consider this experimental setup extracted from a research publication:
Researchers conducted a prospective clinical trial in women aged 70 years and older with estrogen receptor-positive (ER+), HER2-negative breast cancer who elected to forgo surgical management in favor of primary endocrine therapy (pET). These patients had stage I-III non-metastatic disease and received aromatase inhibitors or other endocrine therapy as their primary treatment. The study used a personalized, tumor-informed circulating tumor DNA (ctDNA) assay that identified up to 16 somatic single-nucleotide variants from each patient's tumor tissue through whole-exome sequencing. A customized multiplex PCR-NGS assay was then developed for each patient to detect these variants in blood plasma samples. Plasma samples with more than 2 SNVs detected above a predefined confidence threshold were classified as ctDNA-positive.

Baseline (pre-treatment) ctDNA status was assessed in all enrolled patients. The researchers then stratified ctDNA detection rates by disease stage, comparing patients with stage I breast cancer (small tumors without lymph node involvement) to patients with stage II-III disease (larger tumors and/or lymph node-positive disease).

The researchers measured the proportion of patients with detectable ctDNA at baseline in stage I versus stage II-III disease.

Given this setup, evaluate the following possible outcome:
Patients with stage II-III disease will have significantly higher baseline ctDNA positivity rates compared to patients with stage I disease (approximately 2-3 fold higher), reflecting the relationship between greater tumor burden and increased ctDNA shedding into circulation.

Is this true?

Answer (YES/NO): NO